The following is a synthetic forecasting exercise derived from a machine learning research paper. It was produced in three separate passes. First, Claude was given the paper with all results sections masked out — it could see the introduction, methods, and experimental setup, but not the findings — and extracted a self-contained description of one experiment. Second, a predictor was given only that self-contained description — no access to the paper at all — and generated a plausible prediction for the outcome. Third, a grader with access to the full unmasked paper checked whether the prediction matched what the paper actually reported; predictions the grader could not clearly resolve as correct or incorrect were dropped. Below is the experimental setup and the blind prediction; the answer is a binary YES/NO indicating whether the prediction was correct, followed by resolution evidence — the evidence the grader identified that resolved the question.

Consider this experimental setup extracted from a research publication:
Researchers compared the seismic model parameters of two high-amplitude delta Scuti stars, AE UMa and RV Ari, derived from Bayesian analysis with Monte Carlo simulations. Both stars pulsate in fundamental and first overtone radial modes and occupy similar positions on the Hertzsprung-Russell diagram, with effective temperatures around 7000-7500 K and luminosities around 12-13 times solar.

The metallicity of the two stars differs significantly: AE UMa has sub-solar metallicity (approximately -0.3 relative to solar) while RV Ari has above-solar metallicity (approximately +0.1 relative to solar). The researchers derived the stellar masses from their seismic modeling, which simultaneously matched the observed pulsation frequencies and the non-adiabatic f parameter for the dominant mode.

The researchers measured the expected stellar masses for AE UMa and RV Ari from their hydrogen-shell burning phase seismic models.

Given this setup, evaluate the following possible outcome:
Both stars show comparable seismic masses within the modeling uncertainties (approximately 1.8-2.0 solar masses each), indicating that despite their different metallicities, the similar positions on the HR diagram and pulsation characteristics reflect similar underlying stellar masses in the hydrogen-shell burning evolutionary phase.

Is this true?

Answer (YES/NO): NO